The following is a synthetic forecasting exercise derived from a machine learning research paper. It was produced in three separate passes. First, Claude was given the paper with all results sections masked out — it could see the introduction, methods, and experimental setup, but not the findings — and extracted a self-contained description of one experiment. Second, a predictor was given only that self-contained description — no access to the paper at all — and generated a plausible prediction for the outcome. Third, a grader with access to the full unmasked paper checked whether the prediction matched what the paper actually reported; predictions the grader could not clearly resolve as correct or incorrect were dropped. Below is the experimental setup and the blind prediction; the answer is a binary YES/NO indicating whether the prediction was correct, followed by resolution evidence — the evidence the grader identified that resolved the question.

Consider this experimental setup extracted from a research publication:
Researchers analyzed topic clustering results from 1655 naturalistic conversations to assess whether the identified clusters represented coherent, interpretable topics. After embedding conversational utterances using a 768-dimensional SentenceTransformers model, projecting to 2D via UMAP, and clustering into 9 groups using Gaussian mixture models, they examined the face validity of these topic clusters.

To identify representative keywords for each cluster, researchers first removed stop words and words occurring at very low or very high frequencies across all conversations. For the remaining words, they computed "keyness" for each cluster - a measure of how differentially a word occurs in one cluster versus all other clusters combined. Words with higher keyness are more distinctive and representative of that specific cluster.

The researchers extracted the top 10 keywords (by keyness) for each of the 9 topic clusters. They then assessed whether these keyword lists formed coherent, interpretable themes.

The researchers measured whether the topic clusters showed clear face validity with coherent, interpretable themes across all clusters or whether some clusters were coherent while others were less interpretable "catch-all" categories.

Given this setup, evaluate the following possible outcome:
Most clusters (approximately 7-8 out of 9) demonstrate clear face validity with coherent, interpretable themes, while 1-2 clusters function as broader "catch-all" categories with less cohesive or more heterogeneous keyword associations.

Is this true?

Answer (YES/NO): NO